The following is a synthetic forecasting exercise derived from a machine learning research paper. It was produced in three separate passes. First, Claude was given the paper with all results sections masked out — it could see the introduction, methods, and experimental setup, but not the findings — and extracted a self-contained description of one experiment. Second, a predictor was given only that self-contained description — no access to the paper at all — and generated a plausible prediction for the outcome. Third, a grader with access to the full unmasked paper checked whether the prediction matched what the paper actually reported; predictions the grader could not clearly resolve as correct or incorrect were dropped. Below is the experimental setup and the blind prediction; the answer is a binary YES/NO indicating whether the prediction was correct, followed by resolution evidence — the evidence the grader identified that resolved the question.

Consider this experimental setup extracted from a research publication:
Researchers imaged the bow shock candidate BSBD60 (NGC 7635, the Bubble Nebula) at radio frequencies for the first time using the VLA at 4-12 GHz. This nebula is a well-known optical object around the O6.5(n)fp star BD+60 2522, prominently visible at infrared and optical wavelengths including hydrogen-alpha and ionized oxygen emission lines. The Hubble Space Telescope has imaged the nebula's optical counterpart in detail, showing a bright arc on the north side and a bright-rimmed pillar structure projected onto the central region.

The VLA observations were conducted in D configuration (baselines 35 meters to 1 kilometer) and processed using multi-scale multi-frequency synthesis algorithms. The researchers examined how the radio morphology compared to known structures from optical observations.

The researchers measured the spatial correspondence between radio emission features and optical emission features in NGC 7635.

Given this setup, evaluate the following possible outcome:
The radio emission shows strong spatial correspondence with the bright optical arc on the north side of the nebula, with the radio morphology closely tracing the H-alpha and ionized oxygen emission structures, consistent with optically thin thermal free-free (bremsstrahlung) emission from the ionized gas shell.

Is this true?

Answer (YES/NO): NO